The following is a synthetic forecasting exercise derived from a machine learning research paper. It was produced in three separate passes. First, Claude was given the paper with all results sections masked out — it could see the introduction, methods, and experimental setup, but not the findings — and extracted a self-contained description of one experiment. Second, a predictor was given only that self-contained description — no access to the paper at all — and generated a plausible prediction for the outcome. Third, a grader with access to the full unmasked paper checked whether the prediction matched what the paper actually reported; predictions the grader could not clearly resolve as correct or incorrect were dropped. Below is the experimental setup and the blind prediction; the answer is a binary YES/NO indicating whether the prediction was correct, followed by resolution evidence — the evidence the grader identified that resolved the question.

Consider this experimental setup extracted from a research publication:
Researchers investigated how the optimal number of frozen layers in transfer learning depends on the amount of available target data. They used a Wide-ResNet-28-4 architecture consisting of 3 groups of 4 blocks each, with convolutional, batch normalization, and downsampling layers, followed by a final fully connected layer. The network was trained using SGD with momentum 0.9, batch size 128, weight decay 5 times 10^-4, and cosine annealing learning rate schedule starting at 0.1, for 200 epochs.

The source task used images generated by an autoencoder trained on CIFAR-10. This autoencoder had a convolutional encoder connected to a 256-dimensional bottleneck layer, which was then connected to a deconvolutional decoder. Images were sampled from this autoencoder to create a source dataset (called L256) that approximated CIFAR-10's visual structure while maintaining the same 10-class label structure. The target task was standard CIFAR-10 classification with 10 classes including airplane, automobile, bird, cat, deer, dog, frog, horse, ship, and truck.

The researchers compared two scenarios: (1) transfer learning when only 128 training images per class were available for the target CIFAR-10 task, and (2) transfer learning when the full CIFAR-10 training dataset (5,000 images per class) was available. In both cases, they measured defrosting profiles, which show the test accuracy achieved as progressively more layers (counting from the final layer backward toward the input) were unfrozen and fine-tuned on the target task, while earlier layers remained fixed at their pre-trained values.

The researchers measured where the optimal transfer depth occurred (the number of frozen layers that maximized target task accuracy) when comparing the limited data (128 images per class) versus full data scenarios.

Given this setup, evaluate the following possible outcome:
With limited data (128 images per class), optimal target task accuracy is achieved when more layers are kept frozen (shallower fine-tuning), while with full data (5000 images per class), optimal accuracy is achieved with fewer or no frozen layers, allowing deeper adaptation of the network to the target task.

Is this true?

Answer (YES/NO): YES